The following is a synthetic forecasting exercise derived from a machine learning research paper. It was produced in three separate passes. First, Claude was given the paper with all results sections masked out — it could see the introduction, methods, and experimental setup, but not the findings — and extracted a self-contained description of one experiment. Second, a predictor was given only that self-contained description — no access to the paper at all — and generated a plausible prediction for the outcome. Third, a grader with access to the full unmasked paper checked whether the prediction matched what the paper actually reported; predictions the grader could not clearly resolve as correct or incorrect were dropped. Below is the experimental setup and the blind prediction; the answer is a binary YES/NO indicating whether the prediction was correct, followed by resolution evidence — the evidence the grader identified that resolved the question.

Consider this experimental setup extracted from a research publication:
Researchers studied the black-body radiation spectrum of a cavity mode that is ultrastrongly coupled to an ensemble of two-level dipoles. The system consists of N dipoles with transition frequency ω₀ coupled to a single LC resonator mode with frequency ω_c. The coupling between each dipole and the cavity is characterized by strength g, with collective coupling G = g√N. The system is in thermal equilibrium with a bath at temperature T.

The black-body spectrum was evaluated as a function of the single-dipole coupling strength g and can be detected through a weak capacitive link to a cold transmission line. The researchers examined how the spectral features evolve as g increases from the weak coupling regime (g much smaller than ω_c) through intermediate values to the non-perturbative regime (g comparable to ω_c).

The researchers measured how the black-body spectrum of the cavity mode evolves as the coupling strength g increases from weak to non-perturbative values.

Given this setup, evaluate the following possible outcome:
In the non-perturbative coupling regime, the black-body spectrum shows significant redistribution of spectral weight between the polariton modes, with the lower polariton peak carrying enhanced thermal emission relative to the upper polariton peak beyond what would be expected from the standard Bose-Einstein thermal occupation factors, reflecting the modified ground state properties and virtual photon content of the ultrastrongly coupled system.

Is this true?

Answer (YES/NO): NO